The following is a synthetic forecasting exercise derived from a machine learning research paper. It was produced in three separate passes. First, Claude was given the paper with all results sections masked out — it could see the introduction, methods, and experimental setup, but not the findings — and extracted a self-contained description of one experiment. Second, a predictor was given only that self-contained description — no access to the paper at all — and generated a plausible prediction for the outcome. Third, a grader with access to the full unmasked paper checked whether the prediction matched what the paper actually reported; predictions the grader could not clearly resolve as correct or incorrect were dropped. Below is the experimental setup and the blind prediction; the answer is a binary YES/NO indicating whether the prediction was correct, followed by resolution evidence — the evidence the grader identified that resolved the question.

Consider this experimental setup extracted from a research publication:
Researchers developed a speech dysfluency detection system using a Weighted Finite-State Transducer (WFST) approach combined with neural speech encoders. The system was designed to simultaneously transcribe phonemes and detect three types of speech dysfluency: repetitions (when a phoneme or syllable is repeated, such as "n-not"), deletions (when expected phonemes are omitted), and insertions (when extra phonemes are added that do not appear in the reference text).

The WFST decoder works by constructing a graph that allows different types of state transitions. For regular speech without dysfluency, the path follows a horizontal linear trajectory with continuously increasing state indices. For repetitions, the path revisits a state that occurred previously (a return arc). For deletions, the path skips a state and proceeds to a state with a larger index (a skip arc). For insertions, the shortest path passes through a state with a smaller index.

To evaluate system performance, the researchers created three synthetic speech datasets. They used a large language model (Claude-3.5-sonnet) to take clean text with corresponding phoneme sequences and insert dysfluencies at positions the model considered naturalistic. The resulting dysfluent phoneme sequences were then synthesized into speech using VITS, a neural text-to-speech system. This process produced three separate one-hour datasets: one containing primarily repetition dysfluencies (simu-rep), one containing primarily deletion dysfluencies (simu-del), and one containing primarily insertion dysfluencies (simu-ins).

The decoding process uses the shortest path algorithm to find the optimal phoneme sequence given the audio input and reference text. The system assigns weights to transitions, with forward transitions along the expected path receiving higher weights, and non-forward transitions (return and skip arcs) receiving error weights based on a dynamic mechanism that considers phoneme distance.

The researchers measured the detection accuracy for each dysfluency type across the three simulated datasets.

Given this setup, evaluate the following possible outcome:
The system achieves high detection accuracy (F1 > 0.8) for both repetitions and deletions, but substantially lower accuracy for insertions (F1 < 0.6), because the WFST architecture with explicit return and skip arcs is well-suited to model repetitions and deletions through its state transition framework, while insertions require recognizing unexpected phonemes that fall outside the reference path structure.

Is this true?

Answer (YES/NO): NO